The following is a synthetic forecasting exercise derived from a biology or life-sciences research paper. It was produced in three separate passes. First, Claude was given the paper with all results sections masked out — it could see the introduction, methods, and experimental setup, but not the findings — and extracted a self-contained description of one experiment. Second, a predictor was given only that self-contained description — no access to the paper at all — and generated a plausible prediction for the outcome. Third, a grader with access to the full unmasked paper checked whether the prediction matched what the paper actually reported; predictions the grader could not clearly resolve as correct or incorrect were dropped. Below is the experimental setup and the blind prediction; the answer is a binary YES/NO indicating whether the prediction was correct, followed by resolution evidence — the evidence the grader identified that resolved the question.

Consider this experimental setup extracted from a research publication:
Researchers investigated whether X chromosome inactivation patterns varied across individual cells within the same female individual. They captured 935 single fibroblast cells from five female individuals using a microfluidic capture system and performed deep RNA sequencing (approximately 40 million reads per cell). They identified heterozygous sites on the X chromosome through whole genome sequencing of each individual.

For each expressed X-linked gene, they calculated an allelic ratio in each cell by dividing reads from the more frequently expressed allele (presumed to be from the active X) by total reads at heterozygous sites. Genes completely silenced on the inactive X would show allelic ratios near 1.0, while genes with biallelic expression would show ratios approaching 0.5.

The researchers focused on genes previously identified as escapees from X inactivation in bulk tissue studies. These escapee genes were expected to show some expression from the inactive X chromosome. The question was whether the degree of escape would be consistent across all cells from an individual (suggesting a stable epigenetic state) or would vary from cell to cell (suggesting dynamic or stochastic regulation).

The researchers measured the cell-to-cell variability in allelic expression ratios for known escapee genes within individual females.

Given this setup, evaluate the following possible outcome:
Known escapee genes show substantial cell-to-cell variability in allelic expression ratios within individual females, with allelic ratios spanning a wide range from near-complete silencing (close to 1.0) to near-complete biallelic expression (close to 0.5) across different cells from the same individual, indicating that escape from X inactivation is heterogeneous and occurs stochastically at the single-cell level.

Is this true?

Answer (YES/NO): YES